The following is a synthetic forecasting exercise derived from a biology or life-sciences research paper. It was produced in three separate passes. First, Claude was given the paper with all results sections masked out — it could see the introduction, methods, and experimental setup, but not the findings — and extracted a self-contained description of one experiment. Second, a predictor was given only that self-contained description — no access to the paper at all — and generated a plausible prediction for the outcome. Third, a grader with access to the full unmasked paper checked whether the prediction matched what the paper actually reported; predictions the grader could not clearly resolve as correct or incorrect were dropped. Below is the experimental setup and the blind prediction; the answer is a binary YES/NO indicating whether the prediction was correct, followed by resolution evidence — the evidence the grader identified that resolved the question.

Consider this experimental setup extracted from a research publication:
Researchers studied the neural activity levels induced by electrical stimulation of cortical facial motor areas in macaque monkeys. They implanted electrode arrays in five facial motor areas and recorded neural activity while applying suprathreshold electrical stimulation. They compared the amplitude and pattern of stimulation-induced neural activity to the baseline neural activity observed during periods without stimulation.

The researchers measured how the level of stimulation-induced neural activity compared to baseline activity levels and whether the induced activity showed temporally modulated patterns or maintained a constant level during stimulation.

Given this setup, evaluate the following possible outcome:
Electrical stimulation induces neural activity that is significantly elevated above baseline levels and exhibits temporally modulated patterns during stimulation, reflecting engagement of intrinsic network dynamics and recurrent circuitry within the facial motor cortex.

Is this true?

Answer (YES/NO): NO